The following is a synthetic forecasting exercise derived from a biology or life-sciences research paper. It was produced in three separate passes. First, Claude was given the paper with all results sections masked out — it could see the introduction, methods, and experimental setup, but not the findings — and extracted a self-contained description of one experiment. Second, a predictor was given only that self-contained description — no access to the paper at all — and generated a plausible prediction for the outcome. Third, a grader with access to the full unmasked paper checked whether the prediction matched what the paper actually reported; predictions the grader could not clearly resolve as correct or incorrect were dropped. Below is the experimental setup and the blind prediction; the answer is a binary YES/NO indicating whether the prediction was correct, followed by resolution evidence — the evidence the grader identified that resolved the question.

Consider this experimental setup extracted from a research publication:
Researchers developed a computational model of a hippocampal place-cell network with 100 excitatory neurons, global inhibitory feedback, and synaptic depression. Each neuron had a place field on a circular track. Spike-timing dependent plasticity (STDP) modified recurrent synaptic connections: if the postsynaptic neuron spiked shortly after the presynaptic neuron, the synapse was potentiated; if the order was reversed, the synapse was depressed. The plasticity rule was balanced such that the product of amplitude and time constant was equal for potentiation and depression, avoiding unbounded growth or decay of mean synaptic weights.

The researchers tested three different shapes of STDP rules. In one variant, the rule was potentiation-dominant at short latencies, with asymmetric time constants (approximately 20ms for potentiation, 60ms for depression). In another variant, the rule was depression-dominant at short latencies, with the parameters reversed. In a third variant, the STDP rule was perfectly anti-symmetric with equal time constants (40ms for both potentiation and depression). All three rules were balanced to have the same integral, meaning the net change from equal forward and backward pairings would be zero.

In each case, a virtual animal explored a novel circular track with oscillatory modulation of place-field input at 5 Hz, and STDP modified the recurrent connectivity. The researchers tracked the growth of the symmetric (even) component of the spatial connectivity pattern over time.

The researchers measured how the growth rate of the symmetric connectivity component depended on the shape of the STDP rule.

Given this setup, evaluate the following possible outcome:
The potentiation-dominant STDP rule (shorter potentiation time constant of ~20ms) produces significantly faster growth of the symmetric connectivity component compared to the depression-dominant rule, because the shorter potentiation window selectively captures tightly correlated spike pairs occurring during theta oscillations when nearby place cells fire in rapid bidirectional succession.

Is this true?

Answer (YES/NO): YES